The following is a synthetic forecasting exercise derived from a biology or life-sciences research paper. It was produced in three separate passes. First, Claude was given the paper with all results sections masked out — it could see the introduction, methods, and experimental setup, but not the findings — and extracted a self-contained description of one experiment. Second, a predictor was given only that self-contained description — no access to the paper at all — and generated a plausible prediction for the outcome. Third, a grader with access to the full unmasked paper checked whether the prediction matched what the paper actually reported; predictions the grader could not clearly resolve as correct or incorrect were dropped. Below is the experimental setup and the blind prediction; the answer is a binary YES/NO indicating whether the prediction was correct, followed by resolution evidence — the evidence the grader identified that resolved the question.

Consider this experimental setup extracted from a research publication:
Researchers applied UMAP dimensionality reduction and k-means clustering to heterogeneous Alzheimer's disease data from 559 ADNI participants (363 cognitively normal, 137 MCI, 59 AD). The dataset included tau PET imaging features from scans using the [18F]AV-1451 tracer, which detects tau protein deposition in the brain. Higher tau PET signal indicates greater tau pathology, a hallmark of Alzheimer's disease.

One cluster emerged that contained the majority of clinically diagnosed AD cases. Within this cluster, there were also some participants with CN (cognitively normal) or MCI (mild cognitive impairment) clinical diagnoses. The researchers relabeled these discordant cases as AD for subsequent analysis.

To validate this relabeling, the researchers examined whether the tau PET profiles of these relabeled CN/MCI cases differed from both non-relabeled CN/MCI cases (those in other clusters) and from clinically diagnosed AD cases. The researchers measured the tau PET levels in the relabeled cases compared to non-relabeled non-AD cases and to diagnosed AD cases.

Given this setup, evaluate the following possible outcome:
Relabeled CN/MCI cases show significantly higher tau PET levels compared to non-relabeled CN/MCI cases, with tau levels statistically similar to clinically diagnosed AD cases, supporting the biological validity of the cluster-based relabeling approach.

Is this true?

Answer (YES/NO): NO